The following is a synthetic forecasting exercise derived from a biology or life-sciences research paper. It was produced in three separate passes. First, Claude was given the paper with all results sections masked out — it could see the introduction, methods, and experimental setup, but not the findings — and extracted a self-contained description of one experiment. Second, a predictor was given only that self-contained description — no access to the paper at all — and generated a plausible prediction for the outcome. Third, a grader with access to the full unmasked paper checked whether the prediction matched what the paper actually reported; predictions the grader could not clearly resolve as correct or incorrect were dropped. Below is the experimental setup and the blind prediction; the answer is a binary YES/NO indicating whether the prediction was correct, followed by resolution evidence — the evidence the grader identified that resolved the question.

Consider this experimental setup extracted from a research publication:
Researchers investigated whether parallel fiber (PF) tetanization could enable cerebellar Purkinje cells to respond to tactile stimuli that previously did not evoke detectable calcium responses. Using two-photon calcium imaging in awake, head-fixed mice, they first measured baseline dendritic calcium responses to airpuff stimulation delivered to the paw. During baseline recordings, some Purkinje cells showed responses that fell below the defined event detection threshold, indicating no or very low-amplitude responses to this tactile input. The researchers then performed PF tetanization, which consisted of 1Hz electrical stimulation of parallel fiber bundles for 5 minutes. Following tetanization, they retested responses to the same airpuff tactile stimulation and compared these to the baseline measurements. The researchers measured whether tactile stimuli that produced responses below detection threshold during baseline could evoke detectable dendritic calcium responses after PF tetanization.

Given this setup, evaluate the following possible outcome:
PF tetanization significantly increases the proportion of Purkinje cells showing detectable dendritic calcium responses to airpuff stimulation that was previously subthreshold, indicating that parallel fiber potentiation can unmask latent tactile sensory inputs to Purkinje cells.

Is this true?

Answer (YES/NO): YES